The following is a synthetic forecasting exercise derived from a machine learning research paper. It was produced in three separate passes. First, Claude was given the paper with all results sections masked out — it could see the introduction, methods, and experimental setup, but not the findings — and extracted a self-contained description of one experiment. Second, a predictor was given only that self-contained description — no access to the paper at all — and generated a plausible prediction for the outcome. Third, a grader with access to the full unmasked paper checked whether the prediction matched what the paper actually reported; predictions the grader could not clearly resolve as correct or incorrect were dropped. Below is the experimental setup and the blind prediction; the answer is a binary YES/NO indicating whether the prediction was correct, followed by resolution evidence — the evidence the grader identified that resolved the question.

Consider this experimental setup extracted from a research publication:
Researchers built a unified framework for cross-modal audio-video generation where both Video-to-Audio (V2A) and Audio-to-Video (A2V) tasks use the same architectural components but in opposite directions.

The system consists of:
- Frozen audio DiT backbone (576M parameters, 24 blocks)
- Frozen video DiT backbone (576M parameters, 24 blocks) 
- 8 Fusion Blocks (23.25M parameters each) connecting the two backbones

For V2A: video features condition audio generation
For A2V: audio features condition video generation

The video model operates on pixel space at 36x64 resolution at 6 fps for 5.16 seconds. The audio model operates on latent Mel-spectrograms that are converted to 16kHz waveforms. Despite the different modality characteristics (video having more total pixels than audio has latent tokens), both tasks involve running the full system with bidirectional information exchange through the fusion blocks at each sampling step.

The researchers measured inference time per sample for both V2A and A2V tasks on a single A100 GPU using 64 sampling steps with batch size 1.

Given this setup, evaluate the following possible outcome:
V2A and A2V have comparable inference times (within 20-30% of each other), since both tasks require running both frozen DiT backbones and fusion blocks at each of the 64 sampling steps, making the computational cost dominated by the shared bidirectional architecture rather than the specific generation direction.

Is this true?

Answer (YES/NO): YES